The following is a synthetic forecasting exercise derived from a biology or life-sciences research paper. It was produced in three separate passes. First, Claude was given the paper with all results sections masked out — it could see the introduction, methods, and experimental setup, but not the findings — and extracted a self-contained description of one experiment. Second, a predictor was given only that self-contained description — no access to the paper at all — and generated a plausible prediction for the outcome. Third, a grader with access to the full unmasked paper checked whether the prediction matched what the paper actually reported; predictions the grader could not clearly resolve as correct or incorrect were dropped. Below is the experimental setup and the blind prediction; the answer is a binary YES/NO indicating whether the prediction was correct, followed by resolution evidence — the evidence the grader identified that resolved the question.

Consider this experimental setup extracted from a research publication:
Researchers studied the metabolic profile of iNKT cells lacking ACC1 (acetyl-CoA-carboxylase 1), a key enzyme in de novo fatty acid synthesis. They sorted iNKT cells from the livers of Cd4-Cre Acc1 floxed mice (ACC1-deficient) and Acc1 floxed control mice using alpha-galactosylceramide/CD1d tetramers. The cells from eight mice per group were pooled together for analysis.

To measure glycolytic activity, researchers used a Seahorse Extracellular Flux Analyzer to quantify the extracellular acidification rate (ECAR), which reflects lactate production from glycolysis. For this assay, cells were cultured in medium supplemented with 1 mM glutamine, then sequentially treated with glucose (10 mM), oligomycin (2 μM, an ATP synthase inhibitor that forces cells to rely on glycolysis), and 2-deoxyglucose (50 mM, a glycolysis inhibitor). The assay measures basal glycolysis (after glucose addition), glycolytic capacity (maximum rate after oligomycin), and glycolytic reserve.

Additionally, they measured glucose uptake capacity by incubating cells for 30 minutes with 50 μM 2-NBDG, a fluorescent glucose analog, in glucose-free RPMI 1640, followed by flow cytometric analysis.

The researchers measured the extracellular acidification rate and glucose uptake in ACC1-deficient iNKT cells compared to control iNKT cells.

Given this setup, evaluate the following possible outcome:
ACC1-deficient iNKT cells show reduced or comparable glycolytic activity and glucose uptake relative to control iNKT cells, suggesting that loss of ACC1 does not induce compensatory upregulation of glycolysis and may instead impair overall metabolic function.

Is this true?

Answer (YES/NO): NO